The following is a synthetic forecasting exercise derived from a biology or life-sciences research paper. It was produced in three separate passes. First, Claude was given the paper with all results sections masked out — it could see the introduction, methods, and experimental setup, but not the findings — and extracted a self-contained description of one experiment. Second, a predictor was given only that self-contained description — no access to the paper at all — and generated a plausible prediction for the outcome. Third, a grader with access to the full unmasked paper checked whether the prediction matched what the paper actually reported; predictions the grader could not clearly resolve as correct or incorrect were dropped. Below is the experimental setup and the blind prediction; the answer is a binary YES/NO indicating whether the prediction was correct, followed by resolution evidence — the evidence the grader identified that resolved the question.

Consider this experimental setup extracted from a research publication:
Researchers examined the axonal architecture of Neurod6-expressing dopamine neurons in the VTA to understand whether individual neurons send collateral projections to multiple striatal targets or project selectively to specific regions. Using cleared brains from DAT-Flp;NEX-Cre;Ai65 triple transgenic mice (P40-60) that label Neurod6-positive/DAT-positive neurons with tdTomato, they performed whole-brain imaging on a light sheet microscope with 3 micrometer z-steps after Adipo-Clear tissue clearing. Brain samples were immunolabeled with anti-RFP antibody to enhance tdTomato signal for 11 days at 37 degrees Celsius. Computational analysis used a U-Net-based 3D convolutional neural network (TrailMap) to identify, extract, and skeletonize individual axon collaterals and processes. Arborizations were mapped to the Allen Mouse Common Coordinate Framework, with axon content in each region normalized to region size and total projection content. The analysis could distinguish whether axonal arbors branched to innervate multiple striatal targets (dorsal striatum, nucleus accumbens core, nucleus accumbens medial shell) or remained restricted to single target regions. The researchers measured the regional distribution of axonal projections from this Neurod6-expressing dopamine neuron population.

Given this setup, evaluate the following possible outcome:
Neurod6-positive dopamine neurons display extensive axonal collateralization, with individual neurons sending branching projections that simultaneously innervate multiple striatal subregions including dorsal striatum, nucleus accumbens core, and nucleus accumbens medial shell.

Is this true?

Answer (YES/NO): NO